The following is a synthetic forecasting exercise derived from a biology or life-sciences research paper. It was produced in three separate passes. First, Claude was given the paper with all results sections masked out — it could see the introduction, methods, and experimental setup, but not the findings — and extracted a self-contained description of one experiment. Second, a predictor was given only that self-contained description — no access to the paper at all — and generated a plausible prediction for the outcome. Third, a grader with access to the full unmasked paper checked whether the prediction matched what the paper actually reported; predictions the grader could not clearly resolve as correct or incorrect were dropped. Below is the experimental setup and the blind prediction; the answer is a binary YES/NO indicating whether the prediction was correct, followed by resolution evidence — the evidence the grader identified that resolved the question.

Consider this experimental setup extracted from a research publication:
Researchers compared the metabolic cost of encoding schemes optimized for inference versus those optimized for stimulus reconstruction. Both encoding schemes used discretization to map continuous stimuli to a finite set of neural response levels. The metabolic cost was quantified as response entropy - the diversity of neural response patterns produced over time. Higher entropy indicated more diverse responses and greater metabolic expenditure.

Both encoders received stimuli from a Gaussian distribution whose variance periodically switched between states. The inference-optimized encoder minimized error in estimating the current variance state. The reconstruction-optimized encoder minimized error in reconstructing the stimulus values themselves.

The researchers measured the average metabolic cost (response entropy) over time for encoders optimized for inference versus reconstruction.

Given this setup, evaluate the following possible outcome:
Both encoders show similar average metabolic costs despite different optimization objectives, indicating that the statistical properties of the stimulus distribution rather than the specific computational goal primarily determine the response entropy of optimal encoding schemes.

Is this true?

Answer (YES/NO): NO